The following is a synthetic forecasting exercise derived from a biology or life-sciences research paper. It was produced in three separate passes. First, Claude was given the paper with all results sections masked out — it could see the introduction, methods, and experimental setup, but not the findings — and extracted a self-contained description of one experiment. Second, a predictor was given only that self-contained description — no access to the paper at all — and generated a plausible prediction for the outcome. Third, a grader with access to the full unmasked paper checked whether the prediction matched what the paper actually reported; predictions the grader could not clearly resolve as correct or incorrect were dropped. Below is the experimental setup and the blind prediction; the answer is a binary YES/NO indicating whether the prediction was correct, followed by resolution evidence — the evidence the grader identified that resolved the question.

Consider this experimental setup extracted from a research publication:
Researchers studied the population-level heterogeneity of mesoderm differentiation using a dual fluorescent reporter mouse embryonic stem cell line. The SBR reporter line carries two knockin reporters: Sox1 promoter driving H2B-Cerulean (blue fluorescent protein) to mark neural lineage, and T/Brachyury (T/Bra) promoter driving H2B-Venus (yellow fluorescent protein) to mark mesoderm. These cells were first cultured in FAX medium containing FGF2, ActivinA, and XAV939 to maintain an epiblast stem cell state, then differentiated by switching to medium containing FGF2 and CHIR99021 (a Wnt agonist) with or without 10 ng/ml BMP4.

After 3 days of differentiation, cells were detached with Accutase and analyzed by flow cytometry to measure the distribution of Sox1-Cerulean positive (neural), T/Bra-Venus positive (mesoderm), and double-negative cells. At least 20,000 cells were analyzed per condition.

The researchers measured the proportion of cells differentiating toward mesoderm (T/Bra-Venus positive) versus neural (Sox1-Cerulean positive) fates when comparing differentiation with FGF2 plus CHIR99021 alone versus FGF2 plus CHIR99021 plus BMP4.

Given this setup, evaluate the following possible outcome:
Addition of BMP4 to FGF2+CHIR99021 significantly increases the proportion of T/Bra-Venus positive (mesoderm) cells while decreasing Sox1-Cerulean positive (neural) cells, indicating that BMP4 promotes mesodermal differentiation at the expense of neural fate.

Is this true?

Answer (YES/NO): NO